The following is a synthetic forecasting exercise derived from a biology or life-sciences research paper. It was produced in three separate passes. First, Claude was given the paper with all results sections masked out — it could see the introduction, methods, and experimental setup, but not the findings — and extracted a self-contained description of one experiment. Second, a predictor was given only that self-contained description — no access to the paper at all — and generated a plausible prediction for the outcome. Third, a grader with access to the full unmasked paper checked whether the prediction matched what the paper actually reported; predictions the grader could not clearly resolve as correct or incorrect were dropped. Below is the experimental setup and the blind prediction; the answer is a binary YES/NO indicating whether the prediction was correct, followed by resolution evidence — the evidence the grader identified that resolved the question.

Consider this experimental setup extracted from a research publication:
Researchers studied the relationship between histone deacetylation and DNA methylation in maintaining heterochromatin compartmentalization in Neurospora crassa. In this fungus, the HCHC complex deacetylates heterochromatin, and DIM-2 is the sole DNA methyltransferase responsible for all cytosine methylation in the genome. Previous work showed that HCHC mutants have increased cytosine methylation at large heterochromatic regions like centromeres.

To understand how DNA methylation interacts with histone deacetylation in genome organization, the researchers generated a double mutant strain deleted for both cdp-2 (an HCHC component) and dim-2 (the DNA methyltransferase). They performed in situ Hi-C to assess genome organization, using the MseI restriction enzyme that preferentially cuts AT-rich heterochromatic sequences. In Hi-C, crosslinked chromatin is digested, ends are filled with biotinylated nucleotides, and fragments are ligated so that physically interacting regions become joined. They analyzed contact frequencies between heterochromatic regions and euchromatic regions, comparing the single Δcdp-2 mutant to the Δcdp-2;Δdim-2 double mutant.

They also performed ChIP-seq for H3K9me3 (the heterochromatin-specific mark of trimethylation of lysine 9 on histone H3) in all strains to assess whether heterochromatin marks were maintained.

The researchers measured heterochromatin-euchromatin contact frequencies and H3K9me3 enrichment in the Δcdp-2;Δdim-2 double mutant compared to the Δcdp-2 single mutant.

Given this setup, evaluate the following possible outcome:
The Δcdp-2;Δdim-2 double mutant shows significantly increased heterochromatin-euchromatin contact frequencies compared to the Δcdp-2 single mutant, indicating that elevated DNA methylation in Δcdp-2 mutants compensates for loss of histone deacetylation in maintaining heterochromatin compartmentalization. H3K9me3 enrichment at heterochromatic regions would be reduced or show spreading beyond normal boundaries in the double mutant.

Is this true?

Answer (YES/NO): NO